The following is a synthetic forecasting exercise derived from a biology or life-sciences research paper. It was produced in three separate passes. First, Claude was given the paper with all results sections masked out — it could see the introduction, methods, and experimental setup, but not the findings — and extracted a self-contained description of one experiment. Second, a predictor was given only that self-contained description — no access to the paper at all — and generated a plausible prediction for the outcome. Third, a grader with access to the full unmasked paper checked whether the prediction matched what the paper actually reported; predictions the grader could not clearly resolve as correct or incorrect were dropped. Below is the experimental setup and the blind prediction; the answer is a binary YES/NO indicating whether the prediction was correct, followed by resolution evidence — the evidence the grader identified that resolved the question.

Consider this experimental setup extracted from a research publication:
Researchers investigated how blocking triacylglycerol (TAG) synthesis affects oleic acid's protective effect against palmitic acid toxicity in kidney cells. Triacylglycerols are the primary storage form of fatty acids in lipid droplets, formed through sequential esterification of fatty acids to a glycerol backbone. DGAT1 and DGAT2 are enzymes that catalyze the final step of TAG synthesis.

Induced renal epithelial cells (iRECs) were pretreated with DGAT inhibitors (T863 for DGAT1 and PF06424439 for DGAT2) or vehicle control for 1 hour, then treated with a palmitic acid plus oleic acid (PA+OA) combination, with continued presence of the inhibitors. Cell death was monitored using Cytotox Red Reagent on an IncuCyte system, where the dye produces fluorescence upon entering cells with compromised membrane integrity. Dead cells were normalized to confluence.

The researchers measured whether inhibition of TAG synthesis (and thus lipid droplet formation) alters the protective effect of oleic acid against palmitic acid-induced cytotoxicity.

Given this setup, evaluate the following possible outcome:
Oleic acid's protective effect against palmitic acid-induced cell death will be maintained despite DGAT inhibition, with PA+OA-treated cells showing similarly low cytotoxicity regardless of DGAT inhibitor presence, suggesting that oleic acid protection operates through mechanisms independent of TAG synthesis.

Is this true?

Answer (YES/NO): YES